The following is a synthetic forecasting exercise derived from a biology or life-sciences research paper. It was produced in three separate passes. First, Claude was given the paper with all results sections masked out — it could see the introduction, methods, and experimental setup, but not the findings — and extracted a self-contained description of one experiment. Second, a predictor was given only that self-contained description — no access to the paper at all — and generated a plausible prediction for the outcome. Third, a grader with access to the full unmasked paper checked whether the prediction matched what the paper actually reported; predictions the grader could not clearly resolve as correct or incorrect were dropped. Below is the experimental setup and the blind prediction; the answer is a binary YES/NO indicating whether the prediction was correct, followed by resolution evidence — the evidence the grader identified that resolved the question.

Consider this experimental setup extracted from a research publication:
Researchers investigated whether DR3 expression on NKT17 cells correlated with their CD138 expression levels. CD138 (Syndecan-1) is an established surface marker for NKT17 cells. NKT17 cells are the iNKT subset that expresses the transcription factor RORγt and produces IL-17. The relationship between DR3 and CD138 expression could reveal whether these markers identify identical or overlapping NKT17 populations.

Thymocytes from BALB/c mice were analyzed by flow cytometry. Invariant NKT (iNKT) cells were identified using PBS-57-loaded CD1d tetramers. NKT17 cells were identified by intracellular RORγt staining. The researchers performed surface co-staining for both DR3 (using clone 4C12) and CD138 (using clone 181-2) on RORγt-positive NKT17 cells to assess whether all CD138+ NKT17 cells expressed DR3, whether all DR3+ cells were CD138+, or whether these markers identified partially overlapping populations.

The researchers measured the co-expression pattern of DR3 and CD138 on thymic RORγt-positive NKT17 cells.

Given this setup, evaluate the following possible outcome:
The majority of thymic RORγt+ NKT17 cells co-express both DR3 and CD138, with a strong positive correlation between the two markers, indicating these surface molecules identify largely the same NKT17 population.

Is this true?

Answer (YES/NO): YES